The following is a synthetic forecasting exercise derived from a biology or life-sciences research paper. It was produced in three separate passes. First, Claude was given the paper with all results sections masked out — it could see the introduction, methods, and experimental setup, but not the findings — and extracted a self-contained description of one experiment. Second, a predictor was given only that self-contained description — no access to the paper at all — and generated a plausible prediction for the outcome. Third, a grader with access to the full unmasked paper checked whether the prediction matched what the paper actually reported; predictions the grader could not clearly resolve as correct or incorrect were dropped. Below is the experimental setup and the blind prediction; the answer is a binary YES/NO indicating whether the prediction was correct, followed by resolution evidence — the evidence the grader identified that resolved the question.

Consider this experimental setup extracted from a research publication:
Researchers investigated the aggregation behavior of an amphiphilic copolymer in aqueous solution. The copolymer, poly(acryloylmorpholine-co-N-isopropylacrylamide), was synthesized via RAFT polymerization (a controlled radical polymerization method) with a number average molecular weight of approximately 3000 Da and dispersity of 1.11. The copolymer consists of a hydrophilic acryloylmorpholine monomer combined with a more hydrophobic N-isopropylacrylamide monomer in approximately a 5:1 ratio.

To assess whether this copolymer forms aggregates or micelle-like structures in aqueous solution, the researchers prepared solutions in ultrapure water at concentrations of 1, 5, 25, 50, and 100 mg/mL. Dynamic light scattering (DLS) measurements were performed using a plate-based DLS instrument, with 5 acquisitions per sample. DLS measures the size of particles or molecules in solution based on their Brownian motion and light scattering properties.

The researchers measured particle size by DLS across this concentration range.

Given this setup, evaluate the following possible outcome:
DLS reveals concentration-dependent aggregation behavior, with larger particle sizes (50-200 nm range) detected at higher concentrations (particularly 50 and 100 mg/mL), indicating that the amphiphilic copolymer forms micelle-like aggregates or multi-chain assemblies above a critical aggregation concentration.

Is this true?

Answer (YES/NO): NO